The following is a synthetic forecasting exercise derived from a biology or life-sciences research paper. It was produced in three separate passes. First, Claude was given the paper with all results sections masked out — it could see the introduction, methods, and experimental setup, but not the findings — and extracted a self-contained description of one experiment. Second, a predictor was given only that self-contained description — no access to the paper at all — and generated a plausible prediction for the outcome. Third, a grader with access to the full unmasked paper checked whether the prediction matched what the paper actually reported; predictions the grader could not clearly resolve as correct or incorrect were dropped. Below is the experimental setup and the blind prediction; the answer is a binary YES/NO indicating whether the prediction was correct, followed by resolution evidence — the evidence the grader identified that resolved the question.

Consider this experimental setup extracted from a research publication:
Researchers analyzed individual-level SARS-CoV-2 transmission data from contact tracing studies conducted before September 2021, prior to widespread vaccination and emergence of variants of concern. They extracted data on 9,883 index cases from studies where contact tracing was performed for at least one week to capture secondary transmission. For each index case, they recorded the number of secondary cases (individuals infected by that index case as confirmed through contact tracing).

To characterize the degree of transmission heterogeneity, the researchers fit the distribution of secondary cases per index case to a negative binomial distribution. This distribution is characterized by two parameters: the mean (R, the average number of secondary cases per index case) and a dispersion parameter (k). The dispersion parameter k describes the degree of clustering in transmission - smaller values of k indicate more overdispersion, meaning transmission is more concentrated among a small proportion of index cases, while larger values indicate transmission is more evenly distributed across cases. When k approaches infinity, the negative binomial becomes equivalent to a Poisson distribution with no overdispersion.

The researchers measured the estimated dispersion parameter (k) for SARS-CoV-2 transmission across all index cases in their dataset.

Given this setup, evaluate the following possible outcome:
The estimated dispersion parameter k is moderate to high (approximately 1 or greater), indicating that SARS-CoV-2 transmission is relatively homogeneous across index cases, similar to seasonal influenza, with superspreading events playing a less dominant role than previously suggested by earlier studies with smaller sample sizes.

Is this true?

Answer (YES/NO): NO